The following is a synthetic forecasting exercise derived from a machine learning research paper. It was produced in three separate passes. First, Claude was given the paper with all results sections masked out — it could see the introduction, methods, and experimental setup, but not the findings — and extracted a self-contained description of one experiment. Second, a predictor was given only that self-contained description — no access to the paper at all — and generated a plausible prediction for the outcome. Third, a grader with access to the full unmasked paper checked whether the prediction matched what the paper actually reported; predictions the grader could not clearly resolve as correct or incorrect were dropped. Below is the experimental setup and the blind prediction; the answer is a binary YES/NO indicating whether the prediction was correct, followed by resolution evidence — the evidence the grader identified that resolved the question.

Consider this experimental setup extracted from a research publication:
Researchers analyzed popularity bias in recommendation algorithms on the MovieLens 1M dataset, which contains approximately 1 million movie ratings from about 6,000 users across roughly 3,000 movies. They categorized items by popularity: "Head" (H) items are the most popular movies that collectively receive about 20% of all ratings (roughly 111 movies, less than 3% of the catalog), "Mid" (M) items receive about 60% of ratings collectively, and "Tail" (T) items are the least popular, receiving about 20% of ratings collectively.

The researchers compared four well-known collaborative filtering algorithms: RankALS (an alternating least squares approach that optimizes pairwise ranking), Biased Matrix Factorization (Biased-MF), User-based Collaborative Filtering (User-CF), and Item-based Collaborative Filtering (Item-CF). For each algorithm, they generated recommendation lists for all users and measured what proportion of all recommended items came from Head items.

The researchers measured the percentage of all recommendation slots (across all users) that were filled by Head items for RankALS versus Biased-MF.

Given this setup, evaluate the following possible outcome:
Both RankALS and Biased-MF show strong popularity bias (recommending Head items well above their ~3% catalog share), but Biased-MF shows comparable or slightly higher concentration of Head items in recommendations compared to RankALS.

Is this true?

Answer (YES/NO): YES